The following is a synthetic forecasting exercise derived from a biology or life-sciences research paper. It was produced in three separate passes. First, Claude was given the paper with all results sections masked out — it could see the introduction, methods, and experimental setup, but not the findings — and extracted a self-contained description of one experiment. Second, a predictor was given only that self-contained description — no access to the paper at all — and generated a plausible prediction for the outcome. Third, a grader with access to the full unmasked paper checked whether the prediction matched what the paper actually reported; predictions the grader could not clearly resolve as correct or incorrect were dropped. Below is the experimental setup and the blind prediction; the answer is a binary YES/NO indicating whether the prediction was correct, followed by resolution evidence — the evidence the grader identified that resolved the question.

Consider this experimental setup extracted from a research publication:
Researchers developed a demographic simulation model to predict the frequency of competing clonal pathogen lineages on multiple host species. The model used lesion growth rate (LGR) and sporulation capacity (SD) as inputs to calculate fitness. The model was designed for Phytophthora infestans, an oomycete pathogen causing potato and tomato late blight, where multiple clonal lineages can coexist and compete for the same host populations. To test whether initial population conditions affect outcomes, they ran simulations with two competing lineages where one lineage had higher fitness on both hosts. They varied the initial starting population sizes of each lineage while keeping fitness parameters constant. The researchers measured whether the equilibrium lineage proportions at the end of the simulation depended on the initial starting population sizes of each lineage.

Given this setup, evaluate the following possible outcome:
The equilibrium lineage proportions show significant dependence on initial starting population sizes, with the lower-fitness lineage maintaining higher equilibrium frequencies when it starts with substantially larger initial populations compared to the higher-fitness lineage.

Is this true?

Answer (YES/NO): NO